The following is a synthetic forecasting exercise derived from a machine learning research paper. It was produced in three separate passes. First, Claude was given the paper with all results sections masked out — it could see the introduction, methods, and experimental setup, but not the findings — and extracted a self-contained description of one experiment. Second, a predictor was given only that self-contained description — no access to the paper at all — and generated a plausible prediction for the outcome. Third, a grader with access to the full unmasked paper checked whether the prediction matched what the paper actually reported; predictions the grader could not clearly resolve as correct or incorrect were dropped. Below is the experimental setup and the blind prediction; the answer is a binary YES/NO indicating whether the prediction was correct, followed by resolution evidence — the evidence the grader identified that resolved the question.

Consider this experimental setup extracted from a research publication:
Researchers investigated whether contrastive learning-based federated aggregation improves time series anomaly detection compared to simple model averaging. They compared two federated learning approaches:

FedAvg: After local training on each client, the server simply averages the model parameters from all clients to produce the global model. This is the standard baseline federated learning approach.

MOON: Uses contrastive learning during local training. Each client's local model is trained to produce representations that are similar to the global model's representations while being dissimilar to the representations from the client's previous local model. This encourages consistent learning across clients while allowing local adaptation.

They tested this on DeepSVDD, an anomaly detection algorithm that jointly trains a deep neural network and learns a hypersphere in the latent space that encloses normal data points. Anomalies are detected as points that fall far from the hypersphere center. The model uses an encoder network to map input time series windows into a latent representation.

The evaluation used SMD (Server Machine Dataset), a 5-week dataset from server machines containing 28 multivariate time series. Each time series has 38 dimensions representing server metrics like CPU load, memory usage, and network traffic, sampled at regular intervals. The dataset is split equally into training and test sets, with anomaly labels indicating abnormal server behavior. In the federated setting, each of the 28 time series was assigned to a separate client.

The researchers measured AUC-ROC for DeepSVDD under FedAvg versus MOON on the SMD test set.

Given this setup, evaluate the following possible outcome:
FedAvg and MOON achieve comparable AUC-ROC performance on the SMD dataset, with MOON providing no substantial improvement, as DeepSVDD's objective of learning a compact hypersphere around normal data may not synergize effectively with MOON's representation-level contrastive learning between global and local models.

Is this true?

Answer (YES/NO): NO